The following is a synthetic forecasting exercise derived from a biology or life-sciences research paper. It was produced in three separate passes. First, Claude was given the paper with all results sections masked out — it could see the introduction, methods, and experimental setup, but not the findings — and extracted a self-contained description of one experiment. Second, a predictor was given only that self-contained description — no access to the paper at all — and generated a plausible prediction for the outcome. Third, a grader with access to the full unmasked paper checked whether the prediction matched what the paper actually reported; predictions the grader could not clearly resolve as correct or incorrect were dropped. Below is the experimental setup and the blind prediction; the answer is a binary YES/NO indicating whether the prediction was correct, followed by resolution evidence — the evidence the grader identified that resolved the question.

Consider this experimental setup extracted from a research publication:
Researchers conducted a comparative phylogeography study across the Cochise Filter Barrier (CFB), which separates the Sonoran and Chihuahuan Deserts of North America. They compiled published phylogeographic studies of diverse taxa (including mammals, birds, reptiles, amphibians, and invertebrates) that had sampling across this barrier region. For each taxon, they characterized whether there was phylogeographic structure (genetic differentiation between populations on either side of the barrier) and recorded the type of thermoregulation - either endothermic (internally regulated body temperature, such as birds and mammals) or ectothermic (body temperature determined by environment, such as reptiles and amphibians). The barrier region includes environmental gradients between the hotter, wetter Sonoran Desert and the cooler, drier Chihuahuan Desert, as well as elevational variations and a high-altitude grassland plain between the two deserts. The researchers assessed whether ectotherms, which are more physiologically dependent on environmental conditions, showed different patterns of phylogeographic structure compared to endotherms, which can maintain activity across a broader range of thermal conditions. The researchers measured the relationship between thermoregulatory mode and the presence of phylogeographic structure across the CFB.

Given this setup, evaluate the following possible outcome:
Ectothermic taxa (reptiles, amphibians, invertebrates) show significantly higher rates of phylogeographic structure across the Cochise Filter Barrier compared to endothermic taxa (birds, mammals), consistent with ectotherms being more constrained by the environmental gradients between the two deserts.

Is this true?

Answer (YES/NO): NO